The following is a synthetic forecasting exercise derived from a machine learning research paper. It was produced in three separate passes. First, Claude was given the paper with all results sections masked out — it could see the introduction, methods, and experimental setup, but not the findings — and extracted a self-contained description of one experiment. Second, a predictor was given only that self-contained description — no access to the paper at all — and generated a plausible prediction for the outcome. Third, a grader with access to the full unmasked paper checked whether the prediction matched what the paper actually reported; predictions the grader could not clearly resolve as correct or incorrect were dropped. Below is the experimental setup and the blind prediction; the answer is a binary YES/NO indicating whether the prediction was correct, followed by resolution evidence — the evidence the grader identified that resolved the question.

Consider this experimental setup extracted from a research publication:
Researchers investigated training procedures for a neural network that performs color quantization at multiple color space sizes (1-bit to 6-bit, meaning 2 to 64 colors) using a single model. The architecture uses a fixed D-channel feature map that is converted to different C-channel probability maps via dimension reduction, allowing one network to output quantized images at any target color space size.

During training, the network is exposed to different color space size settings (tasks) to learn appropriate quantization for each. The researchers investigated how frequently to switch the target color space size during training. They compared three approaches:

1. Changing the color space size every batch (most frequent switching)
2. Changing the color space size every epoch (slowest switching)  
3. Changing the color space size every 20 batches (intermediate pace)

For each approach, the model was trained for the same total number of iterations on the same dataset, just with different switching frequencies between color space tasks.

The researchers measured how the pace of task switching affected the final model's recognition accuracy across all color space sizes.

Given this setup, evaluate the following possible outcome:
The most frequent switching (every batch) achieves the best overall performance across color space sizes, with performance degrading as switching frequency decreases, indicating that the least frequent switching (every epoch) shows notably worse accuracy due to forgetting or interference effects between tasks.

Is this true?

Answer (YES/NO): NO